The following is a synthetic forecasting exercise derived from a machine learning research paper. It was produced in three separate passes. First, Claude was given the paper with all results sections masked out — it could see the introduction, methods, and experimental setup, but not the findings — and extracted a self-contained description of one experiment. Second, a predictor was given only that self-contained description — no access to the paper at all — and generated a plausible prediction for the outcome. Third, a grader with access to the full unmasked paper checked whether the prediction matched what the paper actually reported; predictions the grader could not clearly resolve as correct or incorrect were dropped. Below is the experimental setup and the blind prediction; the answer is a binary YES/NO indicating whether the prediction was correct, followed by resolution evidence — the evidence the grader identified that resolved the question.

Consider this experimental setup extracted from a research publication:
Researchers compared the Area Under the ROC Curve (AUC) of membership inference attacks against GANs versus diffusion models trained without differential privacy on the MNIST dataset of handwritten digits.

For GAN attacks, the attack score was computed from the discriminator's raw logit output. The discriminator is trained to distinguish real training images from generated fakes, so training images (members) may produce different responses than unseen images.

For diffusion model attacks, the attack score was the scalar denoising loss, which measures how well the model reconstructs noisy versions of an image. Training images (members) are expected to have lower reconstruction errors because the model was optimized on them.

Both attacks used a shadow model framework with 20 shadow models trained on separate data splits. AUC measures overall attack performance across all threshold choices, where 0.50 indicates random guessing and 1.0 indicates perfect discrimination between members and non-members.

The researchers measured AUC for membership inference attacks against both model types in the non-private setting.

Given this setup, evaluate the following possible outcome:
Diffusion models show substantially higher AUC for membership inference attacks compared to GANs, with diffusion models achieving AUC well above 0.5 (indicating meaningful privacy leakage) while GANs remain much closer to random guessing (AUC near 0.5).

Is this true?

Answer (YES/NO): NO